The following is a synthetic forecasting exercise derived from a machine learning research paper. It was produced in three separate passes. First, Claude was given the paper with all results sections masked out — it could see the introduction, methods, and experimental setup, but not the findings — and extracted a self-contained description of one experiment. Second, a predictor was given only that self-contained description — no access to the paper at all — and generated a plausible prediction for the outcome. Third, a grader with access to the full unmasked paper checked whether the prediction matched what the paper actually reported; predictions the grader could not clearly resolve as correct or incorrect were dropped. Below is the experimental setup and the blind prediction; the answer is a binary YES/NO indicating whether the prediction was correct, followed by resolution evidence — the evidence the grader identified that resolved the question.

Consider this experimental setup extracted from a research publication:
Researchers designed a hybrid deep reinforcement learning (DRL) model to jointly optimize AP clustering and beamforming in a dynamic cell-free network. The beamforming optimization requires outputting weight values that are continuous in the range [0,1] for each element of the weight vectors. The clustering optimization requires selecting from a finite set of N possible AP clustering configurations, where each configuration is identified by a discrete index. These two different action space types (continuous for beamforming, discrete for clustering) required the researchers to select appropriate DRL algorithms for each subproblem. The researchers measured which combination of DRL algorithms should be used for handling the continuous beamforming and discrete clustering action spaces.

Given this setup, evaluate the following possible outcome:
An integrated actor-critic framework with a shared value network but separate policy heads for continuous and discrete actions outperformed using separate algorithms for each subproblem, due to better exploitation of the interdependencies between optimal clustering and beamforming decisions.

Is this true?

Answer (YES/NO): NO